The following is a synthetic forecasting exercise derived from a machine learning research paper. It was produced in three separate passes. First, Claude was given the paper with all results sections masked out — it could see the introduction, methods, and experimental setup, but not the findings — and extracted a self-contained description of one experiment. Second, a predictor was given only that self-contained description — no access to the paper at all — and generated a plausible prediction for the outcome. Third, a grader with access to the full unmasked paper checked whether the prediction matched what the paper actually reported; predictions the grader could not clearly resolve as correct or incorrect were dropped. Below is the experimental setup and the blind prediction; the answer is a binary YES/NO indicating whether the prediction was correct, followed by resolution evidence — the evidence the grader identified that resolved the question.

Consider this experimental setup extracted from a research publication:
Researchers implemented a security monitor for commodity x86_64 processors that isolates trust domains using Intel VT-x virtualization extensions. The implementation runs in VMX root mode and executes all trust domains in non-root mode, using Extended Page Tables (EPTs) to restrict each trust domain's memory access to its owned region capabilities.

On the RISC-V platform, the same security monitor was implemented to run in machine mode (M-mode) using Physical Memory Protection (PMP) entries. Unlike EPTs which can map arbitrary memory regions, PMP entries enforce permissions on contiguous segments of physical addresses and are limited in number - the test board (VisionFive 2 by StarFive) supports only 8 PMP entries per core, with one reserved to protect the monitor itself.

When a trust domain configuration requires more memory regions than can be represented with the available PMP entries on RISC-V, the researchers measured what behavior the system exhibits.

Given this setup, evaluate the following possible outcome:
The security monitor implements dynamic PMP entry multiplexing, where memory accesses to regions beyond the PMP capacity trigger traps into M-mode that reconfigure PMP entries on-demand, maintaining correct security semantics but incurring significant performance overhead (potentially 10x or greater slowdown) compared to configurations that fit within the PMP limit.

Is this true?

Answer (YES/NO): NO